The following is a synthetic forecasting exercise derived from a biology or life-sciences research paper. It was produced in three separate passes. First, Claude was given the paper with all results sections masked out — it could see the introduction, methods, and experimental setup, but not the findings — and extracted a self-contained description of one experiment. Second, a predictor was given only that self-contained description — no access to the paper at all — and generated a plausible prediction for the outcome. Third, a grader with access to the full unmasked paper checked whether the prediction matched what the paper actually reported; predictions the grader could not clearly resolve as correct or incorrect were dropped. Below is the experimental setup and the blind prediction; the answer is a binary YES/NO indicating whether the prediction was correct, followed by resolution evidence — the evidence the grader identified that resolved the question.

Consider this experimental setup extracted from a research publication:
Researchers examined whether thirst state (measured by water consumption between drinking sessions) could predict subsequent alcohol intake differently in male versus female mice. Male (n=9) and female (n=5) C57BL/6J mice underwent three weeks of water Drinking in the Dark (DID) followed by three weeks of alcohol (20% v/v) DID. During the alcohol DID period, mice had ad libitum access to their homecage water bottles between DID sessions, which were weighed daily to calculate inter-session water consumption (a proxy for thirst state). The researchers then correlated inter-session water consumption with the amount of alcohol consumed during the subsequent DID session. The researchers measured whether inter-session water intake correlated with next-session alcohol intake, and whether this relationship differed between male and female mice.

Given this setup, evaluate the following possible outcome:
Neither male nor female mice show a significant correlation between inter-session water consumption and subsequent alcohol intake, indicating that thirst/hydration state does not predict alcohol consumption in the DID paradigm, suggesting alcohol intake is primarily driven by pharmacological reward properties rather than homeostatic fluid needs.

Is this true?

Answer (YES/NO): NO